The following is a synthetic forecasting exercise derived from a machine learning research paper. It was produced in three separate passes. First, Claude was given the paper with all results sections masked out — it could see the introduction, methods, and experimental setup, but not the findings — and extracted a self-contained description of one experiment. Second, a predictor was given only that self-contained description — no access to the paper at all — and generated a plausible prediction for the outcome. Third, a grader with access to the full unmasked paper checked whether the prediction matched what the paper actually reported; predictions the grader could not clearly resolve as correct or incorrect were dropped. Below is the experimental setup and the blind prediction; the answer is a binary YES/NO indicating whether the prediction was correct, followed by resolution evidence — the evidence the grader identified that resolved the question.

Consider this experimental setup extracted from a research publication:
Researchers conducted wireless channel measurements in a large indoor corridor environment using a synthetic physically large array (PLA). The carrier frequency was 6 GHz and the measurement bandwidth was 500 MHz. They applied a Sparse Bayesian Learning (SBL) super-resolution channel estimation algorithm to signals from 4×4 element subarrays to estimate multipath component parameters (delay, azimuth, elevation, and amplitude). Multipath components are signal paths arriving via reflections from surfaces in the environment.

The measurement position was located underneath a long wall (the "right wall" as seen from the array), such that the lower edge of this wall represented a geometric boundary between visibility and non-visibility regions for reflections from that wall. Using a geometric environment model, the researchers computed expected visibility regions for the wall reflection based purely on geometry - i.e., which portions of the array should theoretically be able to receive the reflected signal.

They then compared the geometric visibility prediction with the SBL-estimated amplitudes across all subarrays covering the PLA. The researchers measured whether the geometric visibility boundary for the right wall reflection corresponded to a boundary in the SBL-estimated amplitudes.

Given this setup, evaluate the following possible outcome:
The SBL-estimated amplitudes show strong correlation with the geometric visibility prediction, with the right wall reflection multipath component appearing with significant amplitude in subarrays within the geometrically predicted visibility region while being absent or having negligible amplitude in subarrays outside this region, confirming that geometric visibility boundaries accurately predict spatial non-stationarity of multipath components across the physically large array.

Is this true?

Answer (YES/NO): YES